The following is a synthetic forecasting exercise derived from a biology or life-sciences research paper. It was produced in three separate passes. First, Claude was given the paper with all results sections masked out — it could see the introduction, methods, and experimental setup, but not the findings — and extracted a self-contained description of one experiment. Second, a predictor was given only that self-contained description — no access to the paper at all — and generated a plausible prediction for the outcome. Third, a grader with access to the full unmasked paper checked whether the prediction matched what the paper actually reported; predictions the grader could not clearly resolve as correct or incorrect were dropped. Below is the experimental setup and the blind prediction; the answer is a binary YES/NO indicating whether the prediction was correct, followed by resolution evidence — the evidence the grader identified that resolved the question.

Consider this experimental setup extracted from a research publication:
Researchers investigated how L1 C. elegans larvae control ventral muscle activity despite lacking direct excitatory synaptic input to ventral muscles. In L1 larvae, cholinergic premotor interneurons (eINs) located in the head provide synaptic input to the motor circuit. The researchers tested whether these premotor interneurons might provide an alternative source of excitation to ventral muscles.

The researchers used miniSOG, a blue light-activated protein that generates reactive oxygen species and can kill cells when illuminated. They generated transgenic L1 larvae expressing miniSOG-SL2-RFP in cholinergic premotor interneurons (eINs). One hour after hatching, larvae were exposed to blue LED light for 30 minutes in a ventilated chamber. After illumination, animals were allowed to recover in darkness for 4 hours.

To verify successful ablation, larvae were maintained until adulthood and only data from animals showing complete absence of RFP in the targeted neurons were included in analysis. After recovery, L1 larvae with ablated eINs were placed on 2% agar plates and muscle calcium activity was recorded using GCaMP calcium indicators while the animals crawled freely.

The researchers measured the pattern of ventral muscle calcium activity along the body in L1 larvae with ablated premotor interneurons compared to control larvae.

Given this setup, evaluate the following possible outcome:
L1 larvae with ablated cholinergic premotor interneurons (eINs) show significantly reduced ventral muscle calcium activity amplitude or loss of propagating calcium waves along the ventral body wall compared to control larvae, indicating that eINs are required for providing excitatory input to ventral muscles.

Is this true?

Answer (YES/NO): YES